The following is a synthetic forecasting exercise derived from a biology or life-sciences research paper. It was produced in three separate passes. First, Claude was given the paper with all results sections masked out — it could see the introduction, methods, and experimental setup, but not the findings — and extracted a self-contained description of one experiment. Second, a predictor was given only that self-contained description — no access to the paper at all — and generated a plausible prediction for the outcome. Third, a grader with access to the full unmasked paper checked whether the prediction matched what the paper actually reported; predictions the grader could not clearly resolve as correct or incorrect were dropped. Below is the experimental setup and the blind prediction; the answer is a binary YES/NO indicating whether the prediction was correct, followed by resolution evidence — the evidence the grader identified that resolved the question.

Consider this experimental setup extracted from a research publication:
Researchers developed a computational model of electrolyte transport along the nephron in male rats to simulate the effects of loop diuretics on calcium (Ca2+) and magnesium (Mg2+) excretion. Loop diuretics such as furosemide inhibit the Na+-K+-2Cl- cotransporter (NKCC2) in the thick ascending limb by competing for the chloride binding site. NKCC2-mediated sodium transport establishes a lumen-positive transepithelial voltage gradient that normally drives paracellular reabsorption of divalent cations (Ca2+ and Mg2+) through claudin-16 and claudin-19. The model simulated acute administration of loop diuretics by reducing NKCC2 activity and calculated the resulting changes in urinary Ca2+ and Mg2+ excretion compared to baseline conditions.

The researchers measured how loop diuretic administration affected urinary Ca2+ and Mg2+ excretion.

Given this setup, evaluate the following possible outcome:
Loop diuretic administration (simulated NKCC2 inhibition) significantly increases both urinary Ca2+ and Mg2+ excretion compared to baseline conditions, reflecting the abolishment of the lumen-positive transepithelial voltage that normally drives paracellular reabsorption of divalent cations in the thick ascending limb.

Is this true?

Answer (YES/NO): YES